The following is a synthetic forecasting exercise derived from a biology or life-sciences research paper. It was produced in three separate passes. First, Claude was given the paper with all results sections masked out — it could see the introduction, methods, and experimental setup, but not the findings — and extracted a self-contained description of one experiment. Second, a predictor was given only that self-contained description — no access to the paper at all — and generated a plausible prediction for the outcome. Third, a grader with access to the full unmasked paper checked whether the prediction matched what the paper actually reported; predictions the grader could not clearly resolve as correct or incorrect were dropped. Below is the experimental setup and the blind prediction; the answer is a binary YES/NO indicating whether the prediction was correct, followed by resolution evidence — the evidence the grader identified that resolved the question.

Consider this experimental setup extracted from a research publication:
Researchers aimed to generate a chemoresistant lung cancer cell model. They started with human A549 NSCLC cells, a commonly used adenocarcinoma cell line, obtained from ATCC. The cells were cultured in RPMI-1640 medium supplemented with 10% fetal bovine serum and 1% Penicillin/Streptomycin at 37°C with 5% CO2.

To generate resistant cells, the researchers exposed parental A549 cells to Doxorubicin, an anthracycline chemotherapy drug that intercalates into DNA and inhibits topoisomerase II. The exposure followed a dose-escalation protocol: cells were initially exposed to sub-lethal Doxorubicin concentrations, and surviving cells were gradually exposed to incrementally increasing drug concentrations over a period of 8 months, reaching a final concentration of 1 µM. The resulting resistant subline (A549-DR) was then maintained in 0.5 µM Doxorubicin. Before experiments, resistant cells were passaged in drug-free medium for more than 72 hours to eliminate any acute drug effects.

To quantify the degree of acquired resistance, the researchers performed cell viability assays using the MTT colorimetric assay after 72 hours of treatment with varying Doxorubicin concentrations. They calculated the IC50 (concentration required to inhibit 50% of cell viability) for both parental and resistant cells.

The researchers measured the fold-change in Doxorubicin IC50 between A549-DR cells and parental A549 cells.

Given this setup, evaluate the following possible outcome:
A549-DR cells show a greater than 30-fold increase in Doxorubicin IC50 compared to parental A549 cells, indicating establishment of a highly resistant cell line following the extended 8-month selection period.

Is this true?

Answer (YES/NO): NO